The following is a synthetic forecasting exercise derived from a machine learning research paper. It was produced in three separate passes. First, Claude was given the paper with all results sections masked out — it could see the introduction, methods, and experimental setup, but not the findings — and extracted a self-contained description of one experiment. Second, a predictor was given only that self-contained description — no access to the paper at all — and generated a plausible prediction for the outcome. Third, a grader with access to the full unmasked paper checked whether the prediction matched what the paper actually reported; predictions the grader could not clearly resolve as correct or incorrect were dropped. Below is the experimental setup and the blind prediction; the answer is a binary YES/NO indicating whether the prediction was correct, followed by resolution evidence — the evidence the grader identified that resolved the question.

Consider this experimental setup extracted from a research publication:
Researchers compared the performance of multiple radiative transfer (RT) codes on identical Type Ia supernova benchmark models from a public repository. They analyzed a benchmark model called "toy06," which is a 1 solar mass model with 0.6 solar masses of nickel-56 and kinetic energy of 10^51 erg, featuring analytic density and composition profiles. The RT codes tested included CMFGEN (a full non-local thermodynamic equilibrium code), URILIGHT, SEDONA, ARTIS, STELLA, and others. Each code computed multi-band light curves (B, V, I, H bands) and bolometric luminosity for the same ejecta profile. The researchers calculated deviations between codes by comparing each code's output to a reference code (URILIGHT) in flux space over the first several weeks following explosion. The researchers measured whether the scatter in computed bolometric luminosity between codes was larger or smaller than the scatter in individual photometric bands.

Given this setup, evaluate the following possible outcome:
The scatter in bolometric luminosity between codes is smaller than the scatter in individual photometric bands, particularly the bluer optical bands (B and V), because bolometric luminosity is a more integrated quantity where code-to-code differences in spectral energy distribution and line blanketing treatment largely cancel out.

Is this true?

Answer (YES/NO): YES